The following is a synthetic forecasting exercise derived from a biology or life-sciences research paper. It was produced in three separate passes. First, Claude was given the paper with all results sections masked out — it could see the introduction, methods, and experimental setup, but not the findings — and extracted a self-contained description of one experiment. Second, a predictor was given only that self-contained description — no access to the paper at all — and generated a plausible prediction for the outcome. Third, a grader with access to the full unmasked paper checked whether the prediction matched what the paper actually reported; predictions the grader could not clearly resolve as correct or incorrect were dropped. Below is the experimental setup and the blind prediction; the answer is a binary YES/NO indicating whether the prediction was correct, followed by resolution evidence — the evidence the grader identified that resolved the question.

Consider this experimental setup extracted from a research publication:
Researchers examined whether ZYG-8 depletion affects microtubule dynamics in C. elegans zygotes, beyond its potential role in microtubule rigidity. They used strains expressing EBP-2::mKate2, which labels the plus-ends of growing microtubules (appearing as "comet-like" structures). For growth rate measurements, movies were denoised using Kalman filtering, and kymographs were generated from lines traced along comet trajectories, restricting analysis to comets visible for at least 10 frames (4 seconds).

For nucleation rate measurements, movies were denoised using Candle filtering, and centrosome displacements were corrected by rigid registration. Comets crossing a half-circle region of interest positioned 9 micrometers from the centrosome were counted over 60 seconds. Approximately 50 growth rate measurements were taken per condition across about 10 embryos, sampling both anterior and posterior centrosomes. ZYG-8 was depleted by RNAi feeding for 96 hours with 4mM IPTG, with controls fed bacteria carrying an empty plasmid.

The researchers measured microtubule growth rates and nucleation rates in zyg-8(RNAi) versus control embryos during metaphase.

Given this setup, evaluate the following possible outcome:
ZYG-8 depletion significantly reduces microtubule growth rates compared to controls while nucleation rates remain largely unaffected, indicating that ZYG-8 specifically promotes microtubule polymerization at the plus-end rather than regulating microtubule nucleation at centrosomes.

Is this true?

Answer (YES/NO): NO